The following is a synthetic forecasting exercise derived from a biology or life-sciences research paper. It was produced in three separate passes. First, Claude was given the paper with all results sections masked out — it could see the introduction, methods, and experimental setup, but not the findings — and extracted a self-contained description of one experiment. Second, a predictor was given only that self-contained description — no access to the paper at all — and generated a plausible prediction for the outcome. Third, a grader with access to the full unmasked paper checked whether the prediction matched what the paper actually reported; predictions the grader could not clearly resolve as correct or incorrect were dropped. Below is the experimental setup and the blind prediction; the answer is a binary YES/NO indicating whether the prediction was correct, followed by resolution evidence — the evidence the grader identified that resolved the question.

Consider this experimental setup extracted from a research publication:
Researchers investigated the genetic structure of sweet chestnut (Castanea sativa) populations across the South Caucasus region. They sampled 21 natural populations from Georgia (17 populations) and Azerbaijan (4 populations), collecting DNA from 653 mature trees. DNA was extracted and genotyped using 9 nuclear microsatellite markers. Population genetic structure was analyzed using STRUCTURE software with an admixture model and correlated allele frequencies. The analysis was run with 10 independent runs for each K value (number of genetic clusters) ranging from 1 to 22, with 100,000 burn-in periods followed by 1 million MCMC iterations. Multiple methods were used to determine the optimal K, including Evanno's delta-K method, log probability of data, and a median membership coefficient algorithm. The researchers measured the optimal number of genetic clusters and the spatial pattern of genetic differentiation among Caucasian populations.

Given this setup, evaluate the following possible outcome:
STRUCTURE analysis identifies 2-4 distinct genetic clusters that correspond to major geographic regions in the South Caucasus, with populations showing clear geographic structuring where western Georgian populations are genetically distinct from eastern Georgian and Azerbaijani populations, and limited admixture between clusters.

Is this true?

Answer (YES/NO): NO